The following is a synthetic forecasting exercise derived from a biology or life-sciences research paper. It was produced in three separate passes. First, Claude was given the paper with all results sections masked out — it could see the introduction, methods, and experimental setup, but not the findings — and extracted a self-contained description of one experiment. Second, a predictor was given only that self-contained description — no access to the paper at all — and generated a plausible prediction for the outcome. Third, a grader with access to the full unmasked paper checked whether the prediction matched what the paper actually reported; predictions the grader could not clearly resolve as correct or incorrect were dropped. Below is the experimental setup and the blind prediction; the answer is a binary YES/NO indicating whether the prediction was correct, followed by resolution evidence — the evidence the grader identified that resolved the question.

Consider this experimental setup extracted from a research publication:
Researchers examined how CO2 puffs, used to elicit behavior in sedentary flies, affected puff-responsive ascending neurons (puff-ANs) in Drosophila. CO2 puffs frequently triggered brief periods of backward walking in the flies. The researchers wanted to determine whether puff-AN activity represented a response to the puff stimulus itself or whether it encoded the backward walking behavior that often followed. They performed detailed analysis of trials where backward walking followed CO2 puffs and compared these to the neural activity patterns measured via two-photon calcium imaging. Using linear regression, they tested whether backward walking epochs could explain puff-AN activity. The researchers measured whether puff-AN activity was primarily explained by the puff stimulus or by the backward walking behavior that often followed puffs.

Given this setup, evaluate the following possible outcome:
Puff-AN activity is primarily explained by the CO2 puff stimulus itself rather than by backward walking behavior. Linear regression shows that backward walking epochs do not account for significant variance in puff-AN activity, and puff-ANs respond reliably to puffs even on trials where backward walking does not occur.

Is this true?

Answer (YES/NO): YES